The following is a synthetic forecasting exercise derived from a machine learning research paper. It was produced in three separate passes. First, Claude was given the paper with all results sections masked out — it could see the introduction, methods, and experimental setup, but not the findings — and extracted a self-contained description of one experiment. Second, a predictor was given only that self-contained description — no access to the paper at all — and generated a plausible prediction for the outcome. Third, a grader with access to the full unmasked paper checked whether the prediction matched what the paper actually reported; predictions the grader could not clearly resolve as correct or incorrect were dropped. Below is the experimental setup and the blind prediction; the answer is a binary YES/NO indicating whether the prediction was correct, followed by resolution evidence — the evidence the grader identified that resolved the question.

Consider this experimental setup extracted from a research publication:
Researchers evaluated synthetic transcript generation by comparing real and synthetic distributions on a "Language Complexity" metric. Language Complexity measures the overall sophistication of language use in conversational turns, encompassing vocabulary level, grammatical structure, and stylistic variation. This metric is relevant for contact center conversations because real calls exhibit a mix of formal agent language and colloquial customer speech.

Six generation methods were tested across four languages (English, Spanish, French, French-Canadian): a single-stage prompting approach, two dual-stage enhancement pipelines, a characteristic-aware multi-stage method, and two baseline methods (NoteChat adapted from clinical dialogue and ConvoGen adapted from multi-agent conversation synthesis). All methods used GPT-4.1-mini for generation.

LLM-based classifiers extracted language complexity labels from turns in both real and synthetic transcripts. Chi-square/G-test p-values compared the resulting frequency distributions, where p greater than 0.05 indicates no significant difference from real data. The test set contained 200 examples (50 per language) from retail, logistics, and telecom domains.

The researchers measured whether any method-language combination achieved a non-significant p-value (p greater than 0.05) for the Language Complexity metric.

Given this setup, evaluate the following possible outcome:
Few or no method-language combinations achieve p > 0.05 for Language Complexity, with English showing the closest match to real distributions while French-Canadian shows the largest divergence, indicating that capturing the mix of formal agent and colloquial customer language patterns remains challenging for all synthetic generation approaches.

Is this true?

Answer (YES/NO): NO